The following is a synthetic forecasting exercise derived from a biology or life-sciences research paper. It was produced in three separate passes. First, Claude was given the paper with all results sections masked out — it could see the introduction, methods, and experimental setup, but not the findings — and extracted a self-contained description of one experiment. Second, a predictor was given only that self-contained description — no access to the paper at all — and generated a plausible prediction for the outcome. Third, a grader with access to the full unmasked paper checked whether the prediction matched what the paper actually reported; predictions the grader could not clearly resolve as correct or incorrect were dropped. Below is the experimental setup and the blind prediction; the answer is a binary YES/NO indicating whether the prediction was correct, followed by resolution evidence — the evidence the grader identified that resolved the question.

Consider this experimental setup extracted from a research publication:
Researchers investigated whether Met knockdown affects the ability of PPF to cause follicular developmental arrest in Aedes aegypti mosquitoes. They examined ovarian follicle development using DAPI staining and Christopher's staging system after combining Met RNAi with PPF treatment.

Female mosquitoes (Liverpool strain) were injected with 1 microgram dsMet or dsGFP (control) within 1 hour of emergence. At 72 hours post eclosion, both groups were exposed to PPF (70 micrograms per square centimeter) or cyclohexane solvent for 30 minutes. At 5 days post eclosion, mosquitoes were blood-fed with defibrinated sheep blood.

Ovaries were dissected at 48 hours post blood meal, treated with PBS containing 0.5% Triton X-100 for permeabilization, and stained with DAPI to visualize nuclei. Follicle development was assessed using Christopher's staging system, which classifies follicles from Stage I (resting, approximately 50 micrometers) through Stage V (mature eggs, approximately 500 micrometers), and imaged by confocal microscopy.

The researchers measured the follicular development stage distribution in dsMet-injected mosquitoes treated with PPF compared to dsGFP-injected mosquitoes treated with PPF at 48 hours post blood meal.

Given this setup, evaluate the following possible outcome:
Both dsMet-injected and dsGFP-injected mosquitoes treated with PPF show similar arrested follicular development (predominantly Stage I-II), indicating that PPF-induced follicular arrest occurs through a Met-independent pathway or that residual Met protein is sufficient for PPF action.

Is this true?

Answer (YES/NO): NO